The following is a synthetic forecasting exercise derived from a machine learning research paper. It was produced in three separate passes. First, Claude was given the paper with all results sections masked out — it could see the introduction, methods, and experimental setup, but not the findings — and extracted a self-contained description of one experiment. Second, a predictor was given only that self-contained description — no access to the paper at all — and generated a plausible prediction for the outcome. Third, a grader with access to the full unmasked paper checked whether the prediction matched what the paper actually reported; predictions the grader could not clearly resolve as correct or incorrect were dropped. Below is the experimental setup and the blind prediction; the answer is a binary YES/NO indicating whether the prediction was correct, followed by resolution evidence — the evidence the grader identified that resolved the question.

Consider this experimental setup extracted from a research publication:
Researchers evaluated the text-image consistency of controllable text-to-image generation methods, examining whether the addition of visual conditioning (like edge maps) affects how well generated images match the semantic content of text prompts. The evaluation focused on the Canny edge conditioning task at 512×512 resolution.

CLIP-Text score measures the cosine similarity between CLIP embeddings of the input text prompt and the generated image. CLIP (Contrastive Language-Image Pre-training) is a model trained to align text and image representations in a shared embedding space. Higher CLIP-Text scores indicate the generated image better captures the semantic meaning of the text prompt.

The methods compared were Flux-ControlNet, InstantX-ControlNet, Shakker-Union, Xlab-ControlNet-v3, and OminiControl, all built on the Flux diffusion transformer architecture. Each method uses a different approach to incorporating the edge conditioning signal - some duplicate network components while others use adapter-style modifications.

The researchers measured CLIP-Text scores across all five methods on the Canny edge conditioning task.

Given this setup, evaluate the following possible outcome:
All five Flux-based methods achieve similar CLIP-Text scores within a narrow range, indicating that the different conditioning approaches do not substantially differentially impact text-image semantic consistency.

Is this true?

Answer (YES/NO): NO